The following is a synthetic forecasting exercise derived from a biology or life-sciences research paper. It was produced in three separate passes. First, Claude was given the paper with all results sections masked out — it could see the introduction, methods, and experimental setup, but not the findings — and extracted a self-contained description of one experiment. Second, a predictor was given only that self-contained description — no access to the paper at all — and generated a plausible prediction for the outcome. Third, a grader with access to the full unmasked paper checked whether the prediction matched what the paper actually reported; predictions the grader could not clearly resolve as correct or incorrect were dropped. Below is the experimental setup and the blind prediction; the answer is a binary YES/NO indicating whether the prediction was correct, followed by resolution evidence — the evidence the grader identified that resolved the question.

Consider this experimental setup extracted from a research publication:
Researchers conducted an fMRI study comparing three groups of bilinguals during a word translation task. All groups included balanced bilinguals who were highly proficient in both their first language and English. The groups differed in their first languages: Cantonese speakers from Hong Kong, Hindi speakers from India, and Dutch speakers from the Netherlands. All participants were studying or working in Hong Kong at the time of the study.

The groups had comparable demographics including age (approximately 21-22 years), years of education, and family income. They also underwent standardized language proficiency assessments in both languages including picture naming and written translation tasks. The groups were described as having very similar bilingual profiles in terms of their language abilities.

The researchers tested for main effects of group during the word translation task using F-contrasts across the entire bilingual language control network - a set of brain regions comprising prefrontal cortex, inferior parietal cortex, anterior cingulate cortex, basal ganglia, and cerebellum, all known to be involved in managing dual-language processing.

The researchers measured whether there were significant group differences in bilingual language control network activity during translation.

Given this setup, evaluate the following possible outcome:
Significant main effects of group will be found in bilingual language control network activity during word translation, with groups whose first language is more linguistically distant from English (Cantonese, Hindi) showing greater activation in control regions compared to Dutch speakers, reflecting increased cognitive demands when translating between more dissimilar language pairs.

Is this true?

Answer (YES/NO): NO